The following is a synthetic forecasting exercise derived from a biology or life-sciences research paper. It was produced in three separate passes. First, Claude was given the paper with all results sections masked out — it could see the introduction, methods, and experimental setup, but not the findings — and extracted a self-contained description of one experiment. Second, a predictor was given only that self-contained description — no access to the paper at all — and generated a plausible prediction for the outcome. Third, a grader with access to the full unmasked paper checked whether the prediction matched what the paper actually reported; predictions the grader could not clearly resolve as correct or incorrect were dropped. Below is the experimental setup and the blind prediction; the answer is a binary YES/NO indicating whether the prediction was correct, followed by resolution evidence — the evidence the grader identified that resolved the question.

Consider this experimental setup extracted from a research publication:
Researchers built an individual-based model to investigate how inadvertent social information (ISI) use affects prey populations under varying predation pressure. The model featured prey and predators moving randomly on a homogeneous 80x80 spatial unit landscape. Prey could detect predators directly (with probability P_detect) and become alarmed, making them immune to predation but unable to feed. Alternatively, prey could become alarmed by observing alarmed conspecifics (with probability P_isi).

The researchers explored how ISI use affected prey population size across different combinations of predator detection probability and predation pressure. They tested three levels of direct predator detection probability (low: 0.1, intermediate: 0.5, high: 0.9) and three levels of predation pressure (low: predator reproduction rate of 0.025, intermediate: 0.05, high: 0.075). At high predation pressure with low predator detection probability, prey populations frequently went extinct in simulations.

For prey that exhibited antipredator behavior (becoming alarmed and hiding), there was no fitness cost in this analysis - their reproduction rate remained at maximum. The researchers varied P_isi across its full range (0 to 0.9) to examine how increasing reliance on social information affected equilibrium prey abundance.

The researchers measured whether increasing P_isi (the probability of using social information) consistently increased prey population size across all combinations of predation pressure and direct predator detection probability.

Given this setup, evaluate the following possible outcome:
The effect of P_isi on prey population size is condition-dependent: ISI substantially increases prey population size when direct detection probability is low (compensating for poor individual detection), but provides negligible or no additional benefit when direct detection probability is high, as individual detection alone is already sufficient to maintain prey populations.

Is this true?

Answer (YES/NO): NO